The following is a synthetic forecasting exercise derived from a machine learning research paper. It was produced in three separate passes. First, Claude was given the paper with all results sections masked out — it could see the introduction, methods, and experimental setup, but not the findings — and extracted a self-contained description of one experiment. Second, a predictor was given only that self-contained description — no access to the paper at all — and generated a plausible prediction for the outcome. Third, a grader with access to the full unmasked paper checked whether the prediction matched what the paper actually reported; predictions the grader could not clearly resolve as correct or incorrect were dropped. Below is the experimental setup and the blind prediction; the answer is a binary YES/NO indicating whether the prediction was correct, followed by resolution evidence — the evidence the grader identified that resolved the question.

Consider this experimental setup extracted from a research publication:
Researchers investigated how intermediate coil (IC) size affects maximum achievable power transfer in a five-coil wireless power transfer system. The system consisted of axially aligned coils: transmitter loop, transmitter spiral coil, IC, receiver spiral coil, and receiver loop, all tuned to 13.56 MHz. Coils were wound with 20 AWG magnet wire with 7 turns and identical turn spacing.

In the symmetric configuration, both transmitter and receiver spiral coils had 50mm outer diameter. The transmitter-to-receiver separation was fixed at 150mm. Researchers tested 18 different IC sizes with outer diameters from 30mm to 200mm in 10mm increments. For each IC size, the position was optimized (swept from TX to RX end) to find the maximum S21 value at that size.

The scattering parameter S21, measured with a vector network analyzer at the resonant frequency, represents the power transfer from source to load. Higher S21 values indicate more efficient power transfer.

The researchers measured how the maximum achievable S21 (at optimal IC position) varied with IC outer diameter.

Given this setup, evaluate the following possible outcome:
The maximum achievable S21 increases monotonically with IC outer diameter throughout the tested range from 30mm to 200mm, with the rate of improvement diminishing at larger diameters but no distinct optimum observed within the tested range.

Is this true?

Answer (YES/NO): NO